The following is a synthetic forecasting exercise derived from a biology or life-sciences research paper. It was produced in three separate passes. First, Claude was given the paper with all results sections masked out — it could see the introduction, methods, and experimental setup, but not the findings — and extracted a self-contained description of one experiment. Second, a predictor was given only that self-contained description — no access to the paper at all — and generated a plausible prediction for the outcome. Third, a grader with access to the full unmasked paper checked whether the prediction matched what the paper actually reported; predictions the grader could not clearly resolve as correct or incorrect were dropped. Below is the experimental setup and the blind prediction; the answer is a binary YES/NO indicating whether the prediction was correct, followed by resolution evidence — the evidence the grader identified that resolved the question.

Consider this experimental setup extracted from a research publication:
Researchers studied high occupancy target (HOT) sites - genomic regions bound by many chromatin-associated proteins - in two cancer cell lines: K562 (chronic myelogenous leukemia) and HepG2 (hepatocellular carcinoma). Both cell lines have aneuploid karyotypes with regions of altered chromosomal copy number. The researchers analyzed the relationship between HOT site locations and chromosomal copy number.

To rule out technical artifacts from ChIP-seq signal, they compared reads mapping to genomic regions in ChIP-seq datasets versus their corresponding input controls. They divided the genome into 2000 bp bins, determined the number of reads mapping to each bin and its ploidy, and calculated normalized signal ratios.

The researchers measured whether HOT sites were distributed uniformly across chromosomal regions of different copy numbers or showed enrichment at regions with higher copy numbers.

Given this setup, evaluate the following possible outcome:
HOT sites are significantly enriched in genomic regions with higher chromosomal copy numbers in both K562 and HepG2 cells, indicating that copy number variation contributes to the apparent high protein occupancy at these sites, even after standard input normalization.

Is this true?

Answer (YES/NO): NO